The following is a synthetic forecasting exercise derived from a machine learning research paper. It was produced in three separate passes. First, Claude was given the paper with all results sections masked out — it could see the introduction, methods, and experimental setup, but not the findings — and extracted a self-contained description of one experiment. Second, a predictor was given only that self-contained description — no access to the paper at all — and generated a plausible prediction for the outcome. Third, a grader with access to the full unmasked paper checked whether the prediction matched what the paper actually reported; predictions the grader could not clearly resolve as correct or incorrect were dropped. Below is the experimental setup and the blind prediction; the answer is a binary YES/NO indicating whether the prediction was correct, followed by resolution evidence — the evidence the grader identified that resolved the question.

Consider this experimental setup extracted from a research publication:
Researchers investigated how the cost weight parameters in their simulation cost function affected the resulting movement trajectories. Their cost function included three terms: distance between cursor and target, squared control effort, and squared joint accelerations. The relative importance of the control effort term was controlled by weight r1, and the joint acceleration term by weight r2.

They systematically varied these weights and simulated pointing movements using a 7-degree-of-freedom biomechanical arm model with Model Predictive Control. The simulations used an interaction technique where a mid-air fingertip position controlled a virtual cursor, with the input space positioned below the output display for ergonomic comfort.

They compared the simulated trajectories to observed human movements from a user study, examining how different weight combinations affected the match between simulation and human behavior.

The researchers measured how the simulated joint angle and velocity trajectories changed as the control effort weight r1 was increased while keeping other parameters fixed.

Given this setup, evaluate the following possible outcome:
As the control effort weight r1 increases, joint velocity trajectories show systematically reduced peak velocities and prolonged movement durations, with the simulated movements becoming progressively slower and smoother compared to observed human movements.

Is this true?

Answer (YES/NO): YES